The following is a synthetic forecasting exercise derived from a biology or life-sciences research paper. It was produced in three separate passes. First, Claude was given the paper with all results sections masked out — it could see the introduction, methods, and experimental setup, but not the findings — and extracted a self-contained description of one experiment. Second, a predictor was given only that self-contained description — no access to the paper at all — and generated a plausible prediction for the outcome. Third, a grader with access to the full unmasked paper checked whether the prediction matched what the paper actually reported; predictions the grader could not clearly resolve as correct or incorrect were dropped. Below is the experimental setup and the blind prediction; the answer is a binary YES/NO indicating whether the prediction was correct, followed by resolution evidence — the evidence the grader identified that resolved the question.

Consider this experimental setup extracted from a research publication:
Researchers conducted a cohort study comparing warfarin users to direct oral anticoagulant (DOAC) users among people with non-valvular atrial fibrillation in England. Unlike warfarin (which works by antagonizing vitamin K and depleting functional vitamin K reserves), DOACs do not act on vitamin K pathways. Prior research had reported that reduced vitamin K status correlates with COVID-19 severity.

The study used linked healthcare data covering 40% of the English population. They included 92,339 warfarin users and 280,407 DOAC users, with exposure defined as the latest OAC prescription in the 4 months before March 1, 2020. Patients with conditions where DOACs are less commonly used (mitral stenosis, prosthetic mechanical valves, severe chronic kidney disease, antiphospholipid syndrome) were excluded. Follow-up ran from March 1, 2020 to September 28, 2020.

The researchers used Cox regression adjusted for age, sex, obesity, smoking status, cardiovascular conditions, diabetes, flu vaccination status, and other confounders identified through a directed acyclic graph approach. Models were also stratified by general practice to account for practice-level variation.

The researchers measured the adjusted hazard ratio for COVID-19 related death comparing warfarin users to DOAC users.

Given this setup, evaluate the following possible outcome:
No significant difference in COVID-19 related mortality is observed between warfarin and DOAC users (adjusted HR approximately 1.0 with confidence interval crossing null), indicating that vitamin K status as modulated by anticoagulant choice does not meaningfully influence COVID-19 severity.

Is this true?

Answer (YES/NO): NO